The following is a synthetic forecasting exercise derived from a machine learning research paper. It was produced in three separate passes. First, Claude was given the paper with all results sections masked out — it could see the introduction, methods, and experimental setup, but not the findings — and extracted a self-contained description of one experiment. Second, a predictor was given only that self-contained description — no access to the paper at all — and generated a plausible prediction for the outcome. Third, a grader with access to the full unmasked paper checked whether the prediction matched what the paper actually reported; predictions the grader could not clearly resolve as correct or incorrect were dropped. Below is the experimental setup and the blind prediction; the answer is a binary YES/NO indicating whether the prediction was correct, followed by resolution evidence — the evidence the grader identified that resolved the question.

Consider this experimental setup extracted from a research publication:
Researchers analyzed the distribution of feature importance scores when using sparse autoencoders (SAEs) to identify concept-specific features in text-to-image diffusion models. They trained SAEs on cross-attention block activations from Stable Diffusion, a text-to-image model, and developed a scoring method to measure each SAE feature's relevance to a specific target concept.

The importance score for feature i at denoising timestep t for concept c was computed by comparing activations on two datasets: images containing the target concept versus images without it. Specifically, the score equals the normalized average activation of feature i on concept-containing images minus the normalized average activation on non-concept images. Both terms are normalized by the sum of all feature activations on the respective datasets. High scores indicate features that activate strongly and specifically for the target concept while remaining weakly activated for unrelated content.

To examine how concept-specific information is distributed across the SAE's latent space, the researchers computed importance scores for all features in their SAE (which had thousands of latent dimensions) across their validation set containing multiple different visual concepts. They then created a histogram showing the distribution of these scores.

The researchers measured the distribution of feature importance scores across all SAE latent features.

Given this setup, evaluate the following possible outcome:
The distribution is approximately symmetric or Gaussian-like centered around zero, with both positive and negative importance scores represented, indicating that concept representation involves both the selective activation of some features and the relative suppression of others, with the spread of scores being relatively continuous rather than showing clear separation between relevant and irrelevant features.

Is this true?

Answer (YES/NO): NO